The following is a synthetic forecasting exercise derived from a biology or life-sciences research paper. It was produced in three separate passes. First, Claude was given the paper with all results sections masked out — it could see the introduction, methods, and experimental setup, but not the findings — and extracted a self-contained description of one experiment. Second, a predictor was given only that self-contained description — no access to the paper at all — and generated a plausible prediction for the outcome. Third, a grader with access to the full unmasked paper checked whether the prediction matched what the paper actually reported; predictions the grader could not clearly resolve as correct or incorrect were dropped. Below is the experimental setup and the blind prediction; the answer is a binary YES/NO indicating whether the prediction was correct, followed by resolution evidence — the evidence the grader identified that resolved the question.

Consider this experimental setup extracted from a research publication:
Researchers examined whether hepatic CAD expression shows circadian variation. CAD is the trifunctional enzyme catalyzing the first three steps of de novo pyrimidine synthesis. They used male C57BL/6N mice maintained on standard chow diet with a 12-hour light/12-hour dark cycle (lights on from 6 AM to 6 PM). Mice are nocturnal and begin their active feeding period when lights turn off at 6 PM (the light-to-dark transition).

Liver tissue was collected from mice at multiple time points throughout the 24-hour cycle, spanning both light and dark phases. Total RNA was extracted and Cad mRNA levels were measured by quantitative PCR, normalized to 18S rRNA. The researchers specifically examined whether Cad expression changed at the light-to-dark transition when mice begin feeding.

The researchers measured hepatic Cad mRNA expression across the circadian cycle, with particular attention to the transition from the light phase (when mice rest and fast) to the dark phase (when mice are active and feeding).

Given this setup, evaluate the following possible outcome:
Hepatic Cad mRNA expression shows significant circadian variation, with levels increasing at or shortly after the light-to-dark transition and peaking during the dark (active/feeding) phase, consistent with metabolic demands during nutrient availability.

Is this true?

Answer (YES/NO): YES